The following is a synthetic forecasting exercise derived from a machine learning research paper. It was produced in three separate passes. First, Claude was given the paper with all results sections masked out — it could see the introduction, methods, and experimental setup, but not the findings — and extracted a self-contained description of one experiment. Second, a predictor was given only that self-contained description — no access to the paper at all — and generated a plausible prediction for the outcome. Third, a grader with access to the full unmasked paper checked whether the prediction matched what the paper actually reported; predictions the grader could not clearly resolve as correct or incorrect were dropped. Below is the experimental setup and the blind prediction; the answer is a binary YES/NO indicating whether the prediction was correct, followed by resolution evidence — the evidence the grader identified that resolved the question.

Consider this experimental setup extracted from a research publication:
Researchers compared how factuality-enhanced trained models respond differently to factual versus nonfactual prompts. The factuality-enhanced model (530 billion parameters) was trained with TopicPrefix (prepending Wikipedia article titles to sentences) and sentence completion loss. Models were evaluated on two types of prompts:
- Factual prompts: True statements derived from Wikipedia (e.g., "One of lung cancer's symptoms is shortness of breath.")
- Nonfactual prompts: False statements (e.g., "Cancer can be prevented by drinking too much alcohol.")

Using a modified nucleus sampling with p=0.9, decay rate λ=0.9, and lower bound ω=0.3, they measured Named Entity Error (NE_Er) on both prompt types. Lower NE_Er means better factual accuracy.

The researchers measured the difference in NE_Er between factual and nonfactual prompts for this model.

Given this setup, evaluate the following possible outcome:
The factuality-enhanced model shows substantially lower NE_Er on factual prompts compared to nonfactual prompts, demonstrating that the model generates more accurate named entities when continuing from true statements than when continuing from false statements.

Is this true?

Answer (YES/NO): NO